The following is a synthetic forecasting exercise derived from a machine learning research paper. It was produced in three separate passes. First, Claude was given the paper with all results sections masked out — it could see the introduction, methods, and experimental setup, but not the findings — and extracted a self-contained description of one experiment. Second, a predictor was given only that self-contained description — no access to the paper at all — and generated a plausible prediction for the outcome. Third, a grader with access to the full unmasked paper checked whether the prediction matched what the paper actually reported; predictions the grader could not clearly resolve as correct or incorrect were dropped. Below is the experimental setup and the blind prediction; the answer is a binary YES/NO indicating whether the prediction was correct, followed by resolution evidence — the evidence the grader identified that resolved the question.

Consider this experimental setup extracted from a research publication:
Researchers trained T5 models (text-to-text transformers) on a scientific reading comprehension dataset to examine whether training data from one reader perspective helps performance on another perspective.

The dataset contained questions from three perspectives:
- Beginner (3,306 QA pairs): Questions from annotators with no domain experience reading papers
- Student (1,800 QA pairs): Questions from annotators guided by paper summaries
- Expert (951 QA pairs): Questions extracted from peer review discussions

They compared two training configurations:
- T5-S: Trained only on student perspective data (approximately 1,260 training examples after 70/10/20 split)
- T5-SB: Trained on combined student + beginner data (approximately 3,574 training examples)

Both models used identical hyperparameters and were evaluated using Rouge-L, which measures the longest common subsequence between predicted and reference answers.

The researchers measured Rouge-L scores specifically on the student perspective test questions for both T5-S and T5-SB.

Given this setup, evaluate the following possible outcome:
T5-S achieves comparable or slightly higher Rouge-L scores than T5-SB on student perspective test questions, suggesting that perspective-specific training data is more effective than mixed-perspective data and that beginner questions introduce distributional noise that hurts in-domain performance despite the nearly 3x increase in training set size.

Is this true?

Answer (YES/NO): NO